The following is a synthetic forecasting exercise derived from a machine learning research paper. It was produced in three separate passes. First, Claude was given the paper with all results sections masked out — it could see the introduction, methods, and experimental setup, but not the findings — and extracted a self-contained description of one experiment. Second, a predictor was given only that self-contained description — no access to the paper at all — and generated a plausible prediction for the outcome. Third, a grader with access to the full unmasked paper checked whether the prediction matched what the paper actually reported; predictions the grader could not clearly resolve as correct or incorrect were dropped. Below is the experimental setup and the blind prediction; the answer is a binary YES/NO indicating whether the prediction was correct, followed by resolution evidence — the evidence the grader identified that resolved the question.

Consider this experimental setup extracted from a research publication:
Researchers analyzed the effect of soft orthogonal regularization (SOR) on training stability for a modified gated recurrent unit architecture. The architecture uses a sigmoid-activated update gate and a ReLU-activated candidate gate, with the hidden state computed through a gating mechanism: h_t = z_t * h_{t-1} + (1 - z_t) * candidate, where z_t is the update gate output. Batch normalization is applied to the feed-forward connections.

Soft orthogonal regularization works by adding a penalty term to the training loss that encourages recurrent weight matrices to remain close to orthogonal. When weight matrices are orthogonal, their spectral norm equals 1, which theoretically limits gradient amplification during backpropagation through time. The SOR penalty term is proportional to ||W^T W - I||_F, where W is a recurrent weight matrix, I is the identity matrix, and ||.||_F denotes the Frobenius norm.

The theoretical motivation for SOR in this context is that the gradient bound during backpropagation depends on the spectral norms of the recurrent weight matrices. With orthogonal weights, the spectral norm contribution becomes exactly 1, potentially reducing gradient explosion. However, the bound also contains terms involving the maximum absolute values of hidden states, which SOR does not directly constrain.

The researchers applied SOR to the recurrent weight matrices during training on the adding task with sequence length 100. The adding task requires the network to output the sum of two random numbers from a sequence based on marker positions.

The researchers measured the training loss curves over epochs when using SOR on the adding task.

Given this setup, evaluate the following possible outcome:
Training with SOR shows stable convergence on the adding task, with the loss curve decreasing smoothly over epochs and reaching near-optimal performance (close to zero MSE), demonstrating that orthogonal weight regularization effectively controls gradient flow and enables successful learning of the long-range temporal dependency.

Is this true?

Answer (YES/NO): NO